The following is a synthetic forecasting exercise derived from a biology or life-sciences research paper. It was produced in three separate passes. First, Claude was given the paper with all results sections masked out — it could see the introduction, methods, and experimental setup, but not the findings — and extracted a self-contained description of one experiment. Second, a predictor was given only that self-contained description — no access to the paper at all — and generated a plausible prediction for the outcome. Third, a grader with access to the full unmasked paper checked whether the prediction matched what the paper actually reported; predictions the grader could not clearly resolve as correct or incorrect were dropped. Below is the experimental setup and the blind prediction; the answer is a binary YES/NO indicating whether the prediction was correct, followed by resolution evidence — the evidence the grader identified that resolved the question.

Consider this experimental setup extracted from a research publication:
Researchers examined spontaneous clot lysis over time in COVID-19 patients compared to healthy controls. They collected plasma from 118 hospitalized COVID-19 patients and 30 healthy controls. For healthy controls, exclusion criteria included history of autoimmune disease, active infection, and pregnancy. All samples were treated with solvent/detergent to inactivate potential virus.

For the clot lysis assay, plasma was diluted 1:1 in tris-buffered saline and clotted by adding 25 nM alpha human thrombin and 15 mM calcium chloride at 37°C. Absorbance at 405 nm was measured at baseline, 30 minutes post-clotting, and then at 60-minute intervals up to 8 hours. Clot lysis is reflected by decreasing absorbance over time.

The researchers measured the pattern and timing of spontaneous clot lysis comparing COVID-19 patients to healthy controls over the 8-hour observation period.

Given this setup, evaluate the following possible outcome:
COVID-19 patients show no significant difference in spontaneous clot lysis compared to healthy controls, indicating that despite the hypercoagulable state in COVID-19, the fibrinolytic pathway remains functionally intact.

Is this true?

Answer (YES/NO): NO